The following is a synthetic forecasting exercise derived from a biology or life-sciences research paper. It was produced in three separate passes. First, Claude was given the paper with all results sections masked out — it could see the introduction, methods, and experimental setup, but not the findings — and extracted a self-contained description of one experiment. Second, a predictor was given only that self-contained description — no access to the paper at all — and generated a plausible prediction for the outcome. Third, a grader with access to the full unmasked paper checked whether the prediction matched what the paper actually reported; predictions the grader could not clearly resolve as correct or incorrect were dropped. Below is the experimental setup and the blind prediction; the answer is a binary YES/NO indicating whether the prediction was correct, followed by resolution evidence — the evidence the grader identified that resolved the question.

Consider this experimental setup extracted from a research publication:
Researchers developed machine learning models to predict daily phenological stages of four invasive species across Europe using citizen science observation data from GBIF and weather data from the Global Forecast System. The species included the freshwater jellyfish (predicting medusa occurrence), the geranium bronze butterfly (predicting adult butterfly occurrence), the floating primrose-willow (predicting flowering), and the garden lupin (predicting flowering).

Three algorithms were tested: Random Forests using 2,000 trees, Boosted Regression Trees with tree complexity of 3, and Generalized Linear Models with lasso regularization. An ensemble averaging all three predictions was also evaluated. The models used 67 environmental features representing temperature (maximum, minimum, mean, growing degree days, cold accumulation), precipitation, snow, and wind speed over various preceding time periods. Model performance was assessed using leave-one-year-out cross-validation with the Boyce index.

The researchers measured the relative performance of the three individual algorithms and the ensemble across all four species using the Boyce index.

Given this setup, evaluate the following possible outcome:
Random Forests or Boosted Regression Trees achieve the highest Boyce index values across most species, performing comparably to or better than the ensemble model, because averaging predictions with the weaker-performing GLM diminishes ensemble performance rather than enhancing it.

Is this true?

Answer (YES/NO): NO